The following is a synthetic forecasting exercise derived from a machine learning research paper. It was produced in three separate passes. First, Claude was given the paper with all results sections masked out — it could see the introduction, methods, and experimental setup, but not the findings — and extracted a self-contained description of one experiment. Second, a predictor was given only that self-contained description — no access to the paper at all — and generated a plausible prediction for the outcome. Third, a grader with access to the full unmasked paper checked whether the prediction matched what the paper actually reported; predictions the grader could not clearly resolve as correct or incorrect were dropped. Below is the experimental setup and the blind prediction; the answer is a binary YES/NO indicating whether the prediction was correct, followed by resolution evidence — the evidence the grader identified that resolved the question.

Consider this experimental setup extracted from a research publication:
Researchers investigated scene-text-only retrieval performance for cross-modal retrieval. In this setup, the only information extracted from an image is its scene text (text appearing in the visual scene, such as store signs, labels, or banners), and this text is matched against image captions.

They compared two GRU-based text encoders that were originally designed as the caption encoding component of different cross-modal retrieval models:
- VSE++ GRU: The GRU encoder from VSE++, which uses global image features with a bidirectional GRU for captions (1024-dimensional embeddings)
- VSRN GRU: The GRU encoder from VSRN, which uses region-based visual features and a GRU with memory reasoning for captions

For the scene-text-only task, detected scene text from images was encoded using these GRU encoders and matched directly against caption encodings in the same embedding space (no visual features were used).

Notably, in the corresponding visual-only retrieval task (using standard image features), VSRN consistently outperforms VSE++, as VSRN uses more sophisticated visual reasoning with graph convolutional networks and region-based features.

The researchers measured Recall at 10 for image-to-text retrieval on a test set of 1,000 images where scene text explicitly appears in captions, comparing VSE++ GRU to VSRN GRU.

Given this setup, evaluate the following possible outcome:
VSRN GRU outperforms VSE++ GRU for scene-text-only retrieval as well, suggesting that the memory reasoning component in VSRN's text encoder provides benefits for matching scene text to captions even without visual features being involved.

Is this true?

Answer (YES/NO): NO